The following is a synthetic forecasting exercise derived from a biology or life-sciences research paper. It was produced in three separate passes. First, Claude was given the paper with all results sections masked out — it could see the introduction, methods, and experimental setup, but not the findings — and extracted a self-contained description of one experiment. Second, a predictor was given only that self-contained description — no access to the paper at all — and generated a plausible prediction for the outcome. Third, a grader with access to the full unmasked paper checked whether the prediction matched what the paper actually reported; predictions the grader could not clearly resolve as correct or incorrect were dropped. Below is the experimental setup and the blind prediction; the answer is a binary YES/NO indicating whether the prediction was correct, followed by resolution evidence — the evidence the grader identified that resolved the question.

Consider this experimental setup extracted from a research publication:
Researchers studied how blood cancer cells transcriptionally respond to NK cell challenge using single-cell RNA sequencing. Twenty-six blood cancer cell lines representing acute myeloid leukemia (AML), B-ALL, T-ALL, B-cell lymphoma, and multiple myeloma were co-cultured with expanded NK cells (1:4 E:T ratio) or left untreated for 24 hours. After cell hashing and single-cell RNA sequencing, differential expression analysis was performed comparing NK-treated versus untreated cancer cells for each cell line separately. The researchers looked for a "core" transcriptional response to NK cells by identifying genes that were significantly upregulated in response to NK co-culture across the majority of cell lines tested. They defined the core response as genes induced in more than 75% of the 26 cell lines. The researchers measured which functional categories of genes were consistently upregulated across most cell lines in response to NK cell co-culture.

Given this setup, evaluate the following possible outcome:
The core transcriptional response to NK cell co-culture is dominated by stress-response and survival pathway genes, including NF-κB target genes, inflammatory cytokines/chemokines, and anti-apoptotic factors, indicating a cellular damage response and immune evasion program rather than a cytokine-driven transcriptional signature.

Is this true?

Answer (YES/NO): NO